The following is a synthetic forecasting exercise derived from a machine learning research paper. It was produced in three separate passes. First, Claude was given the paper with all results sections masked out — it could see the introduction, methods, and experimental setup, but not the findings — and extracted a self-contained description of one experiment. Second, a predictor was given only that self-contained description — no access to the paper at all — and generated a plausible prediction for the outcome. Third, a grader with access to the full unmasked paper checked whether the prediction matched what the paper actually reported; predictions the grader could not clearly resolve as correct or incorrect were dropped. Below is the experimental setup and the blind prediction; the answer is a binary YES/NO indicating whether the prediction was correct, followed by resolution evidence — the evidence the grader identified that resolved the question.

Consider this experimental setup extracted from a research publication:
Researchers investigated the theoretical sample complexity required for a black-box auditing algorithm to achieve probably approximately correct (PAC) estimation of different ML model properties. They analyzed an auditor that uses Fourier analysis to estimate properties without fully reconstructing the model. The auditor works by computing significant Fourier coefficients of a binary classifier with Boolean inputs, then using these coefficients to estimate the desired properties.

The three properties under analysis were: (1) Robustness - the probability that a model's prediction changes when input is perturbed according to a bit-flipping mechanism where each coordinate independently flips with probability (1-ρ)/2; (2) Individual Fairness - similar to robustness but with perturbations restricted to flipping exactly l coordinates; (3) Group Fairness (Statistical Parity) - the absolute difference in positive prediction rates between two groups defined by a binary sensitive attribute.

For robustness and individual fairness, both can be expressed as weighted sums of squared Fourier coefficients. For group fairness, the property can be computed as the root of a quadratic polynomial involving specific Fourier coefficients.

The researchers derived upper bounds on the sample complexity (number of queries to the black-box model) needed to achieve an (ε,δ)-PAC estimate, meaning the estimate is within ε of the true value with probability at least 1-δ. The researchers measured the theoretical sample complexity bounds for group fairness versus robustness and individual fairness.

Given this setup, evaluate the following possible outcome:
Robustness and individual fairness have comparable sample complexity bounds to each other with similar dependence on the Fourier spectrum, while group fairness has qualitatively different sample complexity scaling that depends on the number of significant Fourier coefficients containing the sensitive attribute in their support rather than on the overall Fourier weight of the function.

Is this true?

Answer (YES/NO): YES